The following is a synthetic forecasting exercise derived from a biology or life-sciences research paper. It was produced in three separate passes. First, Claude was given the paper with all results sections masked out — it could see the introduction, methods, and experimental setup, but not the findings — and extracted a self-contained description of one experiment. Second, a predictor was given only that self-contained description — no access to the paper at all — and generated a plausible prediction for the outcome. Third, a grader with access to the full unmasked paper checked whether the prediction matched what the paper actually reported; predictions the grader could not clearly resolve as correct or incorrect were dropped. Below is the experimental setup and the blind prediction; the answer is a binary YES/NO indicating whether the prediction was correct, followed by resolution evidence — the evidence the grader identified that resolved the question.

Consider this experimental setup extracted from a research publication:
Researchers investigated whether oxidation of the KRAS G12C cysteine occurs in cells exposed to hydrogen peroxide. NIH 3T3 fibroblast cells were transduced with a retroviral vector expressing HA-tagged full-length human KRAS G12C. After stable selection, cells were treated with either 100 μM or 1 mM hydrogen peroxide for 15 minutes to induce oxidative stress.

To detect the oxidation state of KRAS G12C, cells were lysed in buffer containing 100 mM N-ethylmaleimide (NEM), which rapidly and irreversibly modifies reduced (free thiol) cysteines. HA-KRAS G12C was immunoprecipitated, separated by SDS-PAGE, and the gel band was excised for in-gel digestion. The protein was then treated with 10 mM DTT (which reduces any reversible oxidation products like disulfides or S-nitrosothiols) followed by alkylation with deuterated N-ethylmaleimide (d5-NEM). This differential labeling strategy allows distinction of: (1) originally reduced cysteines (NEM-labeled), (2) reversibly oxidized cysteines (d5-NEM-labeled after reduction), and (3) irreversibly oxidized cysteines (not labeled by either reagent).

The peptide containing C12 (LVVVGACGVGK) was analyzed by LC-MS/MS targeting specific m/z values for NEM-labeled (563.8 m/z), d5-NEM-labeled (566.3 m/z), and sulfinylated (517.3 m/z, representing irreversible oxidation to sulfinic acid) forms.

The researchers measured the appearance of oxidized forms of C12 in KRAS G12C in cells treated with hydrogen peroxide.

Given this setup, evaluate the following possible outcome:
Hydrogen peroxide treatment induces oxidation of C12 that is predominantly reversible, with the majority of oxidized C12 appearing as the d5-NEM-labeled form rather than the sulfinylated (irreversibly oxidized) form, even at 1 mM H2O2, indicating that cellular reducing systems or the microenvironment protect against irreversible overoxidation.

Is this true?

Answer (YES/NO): NO